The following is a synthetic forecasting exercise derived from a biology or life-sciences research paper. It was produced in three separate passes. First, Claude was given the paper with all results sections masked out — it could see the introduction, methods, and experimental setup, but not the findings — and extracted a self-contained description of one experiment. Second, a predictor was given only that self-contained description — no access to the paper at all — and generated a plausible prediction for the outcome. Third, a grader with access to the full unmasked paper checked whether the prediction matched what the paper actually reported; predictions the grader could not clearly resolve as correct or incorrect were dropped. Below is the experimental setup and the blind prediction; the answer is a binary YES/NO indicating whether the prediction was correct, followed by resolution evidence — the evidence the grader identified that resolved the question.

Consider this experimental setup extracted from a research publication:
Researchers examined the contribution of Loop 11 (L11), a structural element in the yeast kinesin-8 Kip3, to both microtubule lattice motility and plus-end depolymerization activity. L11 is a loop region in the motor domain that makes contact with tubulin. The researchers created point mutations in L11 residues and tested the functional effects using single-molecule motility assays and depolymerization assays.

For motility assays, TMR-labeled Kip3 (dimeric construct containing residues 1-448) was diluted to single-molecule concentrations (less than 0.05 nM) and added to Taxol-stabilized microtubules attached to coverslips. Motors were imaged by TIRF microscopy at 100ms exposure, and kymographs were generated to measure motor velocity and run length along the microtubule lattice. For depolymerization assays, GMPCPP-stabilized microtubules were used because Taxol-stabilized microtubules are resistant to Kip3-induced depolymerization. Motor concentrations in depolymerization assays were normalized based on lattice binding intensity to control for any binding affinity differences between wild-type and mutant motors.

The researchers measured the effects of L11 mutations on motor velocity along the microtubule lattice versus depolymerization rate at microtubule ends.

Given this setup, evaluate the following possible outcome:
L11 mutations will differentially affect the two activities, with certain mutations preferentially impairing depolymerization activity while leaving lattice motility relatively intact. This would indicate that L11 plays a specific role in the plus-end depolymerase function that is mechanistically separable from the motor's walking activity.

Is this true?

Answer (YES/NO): NO